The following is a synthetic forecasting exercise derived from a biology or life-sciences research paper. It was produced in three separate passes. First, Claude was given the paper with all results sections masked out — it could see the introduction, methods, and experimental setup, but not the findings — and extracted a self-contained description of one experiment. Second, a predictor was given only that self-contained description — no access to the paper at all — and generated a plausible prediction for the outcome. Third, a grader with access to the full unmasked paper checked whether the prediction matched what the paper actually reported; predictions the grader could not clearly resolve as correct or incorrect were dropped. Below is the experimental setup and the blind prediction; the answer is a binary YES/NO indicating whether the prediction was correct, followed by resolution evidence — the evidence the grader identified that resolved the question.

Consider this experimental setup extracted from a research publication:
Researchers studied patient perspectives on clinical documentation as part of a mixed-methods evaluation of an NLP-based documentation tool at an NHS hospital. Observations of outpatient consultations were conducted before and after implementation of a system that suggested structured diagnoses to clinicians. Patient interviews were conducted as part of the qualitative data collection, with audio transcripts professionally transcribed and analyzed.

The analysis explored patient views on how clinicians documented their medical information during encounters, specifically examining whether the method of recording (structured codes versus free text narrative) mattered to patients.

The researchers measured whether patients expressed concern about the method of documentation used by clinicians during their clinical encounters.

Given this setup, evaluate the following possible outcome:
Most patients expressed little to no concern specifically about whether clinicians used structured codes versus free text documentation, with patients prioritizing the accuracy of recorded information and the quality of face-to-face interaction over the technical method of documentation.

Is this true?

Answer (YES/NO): YES